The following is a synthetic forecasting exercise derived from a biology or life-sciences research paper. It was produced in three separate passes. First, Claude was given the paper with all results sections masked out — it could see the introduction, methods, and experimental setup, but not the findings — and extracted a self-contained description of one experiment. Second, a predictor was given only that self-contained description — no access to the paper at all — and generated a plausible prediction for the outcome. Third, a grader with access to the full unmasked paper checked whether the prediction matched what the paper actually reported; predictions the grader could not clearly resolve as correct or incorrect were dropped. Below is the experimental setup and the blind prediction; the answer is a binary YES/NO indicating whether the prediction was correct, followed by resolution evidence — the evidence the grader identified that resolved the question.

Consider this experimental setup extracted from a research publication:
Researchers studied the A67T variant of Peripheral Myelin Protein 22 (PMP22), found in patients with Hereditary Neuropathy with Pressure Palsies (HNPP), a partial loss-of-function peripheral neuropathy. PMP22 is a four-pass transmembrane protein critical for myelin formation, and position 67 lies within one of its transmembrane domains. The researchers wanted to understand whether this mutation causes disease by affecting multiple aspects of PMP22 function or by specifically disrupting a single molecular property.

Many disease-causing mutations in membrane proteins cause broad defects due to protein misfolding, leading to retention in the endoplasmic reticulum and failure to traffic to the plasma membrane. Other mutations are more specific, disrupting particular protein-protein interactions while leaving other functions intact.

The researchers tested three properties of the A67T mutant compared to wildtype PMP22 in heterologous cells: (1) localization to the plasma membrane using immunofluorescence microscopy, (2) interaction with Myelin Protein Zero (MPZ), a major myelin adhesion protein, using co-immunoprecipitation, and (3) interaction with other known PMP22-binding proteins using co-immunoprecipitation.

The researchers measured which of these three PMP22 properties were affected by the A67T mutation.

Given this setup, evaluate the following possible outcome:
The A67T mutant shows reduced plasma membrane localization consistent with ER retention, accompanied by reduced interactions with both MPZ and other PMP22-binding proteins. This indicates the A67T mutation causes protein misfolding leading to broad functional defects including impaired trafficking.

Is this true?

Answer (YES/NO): NO